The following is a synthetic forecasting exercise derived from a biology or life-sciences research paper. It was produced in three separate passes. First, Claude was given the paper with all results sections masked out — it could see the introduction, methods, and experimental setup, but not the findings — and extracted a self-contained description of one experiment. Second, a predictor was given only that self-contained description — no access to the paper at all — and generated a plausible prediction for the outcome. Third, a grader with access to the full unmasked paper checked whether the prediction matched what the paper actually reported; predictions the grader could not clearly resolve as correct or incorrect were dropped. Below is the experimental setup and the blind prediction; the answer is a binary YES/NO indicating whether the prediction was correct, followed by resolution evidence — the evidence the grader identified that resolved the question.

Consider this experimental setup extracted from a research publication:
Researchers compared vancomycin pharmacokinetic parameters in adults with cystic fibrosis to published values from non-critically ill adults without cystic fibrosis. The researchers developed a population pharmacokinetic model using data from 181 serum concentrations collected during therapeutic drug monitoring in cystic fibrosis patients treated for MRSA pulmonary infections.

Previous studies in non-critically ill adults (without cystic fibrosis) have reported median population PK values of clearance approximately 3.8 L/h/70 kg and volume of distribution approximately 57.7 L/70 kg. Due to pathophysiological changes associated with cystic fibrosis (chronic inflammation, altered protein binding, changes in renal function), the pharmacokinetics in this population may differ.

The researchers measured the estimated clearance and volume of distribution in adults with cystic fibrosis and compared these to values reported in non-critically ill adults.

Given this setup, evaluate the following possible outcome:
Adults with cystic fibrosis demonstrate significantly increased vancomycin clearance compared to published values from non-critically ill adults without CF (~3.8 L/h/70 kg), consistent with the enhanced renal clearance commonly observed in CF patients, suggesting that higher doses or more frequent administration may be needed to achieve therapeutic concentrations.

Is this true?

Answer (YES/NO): YES